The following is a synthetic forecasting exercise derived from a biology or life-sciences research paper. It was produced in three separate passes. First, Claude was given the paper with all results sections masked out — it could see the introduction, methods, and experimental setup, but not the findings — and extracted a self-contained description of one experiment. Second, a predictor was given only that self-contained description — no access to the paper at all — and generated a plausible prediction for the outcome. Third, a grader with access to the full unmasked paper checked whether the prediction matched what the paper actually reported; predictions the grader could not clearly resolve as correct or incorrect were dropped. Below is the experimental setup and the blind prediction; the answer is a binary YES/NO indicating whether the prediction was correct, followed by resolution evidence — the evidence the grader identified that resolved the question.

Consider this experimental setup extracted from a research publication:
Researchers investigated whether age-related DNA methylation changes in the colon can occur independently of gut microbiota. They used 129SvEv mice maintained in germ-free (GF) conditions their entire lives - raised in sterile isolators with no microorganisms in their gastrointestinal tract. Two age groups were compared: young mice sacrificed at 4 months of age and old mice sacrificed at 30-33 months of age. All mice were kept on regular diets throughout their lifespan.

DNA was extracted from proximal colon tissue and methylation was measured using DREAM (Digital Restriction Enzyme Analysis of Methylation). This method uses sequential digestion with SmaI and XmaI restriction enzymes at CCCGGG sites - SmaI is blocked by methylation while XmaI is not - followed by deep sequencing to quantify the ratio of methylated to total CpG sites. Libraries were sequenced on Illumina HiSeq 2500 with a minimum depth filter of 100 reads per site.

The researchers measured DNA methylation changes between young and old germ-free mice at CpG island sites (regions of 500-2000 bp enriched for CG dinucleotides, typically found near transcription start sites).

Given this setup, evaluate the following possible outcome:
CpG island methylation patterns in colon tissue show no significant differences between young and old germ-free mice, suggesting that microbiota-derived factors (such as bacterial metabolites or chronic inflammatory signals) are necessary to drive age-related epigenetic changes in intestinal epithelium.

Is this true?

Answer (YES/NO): NO